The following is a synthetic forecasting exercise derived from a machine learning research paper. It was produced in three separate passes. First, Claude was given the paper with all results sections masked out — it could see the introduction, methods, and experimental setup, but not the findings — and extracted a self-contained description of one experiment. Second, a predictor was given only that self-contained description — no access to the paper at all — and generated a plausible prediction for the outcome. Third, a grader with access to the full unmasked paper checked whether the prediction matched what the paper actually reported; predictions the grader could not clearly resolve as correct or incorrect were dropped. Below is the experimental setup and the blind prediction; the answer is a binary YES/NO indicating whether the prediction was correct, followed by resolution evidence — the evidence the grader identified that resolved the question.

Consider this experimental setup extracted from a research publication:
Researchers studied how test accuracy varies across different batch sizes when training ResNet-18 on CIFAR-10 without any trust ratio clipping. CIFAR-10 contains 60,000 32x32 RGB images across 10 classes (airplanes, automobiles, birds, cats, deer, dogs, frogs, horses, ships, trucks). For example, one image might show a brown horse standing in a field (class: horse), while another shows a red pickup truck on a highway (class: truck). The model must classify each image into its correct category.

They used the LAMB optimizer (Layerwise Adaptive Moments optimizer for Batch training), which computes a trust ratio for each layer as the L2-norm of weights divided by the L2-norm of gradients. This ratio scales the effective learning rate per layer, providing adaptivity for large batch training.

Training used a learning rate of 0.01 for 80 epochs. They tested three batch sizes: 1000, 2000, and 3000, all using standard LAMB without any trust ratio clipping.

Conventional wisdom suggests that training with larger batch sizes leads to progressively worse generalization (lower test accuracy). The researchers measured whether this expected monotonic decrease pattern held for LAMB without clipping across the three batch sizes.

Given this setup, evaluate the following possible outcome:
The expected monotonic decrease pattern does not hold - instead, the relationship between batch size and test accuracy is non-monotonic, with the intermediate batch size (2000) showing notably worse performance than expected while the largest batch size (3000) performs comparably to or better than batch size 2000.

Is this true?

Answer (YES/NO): NO